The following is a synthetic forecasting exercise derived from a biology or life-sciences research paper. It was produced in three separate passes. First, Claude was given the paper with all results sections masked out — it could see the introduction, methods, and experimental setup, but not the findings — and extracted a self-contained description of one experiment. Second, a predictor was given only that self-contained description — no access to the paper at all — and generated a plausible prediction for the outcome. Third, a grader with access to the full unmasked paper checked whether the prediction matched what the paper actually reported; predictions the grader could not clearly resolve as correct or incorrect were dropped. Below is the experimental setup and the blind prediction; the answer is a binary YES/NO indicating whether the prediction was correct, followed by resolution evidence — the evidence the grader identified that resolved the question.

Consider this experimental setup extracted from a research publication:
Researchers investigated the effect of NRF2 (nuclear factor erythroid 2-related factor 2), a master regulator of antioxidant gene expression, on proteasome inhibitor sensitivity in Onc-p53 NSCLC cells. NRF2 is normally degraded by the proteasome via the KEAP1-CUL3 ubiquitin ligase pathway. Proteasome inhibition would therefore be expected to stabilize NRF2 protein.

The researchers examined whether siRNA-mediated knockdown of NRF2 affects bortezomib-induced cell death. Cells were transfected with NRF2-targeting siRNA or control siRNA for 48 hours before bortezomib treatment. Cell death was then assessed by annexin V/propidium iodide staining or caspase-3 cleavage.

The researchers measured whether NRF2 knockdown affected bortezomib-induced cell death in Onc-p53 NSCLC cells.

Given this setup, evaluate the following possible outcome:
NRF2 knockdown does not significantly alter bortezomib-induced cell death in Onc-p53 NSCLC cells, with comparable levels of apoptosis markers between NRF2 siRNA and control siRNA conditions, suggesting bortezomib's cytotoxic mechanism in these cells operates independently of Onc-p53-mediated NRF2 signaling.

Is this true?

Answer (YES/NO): NO